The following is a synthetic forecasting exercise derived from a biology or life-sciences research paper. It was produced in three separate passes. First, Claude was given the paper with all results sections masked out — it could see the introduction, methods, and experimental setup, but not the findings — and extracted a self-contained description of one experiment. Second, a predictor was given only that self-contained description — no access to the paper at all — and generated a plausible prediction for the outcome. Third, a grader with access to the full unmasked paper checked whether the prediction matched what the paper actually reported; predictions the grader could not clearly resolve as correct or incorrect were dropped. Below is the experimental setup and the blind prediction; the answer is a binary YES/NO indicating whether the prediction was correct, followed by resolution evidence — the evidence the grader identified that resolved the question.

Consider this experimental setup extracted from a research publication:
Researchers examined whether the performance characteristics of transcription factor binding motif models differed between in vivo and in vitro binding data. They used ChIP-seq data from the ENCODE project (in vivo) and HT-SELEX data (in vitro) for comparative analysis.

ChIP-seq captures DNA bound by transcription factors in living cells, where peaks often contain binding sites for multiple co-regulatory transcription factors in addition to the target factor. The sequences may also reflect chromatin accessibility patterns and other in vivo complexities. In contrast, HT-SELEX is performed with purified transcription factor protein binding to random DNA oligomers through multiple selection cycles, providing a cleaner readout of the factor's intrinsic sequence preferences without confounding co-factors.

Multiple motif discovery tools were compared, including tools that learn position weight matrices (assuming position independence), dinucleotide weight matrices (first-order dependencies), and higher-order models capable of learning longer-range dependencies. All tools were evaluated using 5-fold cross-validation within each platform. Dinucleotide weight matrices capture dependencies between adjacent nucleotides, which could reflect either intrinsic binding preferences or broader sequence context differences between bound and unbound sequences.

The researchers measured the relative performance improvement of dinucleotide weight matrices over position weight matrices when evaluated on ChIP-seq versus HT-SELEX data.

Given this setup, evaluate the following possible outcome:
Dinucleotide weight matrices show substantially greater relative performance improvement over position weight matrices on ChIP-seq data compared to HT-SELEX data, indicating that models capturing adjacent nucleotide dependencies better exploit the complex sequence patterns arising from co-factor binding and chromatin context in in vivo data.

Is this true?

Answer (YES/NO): NO